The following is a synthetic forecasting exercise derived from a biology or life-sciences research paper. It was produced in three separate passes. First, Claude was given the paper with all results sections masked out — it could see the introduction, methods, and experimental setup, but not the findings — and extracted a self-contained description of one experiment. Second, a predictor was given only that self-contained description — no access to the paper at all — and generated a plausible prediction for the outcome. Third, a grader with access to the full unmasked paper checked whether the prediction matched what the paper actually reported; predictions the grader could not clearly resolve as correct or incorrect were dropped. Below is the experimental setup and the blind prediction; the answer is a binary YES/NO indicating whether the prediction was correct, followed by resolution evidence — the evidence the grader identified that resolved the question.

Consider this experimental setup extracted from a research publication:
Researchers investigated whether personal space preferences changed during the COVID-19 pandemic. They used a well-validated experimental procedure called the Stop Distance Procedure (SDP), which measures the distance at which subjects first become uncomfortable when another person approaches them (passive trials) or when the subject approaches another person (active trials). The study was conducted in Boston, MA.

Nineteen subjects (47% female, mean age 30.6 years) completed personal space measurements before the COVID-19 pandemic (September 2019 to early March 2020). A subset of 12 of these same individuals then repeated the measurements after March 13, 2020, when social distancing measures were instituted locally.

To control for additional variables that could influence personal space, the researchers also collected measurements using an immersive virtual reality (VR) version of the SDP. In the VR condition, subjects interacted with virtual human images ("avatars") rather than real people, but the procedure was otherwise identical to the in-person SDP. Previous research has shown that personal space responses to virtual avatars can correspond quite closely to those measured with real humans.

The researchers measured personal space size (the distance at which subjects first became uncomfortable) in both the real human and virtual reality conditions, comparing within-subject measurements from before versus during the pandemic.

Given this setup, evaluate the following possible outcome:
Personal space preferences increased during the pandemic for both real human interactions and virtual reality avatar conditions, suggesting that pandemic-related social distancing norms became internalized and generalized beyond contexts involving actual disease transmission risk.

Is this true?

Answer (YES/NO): YES